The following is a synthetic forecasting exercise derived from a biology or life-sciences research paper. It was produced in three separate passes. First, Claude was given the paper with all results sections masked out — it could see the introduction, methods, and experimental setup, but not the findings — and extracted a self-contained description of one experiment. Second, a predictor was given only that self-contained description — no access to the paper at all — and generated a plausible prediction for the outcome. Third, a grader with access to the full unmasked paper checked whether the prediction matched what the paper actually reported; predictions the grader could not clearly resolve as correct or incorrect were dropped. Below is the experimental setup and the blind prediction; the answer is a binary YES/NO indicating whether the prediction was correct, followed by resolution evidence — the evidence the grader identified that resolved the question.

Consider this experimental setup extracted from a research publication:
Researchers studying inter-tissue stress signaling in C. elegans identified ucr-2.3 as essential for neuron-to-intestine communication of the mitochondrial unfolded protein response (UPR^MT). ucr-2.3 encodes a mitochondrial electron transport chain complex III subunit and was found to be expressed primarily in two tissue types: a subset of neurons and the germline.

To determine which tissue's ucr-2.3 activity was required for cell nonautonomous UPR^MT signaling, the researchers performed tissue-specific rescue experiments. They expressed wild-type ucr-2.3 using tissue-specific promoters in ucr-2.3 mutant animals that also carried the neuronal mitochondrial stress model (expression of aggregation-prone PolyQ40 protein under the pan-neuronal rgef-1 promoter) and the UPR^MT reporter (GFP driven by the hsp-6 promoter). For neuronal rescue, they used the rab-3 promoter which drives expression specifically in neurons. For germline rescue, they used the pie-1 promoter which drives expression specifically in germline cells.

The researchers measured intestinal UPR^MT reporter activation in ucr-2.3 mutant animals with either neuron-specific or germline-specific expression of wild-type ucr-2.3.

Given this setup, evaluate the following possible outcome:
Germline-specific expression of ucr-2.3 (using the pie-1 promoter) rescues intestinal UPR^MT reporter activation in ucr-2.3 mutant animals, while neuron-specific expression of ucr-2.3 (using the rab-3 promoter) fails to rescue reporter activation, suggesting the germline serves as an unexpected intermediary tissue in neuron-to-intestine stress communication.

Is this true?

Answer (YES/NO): YES